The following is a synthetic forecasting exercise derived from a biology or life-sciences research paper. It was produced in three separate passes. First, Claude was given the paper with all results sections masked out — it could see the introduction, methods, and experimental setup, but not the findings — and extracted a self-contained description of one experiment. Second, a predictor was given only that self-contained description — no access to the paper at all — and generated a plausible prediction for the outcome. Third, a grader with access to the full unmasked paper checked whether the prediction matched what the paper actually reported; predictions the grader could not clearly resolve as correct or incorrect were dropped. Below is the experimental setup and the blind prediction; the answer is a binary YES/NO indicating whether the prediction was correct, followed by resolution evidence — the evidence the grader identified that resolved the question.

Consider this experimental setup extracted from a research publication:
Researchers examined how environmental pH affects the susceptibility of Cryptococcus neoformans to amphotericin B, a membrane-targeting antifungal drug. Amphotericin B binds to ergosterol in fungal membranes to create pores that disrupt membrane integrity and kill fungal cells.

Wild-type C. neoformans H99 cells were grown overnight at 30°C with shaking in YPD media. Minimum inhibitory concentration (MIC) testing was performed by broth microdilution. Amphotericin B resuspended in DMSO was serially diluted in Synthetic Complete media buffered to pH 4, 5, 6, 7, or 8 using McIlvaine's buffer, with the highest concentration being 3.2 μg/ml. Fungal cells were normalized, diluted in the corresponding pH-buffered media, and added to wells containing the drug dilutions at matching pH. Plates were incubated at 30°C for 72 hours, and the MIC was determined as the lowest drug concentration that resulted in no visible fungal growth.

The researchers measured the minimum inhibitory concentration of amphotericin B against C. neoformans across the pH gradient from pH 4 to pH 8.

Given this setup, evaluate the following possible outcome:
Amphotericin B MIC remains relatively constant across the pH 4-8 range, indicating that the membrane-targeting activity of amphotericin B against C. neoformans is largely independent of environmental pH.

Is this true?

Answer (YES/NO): NO